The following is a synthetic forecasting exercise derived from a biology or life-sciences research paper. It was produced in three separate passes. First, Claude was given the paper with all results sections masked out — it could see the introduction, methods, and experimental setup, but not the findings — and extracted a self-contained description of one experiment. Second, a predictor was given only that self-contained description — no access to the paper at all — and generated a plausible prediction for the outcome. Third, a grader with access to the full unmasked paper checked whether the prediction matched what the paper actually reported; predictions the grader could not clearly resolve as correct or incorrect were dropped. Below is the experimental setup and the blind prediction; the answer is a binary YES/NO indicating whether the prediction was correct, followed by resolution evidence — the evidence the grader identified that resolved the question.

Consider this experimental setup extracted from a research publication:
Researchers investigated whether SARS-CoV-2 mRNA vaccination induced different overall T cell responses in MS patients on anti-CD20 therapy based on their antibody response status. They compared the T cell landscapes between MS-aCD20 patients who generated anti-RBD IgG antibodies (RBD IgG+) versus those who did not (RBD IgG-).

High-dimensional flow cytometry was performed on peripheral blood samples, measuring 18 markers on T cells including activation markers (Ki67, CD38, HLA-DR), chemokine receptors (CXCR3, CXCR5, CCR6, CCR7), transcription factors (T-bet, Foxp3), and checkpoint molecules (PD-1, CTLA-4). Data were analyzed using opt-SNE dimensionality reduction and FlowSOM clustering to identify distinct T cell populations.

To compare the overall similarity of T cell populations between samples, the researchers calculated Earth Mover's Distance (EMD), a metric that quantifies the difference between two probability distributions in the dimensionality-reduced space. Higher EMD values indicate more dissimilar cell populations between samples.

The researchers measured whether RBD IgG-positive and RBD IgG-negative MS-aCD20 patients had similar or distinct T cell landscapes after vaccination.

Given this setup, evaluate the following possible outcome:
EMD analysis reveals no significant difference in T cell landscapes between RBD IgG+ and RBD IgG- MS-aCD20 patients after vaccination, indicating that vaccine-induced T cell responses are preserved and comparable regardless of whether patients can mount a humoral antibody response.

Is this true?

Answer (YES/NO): NO